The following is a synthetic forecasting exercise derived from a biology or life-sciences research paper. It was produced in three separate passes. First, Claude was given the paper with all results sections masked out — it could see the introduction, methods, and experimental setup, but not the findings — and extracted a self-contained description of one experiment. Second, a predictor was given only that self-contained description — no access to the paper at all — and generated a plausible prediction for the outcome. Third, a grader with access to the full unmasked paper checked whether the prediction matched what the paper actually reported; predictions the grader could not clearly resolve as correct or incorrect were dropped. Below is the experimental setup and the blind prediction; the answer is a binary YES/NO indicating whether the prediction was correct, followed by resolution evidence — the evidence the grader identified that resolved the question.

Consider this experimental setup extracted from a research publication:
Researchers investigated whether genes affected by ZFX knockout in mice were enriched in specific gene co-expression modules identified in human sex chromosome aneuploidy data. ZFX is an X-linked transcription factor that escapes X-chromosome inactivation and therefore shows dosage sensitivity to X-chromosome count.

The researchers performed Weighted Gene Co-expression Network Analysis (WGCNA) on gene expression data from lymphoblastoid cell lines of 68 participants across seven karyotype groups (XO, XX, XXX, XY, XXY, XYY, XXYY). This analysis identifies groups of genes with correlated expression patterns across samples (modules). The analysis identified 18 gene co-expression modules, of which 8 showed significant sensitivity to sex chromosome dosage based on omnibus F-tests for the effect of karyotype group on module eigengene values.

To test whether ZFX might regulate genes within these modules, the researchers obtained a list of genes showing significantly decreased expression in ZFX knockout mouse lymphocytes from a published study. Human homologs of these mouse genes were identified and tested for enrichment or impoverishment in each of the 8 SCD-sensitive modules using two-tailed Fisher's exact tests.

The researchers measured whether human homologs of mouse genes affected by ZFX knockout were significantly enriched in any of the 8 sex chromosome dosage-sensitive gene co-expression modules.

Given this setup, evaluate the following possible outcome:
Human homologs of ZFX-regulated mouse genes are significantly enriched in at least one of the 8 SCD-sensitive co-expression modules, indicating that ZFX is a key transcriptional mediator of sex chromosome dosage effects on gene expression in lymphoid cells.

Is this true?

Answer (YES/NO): YES